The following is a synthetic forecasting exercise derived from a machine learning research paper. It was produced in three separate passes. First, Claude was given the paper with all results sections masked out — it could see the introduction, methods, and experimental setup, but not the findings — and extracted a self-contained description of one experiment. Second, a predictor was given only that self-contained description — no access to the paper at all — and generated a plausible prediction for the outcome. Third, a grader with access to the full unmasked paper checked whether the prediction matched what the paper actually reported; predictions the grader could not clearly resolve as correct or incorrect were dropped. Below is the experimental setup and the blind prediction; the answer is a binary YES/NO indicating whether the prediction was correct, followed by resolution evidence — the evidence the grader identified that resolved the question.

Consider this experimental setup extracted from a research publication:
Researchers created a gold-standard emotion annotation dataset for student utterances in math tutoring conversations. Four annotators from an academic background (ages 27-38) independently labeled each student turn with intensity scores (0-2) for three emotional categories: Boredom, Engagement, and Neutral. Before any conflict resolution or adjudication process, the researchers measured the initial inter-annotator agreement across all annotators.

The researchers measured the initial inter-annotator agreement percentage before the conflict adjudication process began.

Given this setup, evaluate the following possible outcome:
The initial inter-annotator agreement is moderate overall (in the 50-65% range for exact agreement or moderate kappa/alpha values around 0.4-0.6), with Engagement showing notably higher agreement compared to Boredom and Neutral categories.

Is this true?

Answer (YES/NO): NO